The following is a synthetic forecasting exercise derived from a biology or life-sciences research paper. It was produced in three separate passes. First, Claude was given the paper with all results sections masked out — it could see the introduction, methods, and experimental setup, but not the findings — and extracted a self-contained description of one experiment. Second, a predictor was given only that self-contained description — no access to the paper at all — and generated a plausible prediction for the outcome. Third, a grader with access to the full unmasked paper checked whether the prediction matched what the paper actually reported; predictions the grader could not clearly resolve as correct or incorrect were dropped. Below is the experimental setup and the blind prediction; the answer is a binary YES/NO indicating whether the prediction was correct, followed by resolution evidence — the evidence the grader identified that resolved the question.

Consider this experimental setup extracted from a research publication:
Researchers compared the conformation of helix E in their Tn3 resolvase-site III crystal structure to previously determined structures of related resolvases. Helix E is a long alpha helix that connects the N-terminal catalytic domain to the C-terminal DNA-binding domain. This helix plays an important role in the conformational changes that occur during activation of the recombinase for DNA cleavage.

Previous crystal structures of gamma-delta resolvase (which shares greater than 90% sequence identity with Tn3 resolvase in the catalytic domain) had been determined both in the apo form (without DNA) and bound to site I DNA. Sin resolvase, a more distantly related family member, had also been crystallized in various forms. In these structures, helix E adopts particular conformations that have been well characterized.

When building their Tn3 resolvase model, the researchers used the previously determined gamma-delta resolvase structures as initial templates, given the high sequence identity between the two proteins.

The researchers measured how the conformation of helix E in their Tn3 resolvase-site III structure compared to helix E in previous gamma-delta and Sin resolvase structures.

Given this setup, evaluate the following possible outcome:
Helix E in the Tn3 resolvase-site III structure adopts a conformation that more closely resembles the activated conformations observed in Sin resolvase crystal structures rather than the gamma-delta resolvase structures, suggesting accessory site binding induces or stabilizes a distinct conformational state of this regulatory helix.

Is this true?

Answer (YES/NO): NO